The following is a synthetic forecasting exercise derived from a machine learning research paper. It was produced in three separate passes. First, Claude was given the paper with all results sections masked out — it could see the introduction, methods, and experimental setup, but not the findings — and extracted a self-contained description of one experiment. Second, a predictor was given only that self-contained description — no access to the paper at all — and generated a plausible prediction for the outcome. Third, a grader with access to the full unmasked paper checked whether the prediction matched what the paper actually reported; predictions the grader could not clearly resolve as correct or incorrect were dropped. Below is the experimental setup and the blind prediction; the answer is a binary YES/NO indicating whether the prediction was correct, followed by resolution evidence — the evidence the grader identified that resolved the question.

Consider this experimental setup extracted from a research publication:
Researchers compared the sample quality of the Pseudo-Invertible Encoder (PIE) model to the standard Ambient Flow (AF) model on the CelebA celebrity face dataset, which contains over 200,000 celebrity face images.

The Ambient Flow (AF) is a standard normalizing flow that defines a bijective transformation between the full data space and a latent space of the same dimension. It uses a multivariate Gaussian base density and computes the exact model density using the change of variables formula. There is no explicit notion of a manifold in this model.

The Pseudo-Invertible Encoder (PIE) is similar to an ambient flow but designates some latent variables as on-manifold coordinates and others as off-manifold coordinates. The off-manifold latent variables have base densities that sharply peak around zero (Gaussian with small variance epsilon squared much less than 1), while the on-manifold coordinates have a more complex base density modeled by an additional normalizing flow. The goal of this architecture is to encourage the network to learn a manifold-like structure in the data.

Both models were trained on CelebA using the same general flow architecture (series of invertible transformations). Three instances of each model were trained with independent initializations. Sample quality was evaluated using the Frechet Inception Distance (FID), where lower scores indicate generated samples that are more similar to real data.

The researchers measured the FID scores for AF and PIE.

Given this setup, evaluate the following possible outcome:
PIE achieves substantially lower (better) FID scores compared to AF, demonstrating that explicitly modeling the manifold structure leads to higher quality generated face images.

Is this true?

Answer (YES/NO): NO